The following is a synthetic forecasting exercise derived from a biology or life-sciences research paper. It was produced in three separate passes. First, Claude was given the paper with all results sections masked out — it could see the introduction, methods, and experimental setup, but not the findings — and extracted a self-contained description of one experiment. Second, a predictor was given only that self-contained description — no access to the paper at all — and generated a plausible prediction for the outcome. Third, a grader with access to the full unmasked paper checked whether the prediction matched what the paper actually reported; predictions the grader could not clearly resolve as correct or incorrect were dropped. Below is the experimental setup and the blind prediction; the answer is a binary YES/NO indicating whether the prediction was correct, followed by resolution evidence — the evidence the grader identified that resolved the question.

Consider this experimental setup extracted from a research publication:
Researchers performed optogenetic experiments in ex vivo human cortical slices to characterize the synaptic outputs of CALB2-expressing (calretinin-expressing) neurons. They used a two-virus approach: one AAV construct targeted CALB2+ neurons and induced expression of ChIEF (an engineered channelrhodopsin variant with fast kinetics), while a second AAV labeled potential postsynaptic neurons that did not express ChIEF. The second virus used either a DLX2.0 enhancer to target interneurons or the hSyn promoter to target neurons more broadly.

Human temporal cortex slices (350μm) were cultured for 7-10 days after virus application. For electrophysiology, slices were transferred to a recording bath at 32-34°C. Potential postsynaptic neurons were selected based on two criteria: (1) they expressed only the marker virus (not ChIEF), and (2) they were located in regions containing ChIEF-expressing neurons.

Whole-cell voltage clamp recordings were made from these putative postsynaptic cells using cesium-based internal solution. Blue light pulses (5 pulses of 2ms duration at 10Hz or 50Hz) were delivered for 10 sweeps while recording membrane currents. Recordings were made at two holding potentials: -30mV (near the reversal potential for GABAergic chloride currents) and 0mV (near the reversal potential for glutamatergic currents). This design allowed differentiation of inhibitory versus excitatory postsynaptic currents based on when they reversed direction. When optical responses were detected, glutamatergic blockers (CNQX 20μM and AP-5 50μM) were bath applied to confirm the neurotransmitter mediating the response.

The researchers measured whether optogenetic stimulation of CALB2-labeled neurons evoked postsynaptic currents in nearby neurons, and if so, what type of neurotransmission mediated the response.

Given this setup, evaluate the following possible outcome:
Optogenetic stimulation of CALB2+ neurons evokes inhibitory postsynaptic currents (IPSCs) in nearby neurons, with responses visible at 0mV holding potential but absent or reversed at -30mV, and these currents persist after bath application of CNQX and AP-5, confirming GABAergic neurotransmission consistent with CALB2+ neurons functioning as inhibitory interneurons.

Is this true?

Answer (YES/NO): NO